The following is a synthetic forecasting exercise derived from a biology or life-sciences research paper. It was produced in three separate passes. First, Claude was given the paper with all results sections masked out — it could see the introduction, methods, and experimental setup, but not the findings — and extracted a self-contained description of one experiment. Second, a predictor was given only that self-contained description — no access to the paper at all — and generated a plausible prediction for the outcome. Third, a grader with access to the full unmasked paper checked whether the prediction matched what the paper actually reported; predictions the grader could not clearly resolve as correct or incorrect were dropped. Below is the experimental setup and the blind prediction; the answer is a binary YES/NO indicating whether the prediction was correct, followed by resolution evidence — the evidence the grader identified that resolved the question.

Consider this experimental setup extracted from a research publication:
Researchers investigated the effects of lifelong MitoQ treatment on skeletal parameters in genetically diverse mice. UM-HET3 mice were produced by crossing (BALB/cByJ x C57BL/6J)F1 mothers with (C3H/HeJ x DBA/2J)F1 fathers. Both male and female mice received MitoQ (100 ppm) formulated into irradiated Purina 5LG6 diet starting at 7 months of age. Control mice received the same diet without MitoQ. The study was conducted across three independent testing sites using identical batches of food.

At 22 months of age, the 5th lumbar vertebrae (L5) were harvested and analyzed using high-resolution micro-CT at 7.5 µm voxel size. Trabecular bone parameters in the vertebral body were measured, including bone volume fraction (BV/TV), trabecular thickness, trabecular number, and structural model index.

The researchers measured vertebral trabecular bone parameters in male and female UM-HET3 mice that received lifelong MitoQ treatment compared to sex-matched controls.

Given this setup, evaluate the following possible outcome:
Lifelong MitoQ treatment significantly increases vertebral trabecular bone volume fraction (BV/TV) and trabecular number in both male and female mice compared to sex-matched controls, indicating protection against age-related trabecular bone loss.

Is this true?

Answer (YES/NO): NO